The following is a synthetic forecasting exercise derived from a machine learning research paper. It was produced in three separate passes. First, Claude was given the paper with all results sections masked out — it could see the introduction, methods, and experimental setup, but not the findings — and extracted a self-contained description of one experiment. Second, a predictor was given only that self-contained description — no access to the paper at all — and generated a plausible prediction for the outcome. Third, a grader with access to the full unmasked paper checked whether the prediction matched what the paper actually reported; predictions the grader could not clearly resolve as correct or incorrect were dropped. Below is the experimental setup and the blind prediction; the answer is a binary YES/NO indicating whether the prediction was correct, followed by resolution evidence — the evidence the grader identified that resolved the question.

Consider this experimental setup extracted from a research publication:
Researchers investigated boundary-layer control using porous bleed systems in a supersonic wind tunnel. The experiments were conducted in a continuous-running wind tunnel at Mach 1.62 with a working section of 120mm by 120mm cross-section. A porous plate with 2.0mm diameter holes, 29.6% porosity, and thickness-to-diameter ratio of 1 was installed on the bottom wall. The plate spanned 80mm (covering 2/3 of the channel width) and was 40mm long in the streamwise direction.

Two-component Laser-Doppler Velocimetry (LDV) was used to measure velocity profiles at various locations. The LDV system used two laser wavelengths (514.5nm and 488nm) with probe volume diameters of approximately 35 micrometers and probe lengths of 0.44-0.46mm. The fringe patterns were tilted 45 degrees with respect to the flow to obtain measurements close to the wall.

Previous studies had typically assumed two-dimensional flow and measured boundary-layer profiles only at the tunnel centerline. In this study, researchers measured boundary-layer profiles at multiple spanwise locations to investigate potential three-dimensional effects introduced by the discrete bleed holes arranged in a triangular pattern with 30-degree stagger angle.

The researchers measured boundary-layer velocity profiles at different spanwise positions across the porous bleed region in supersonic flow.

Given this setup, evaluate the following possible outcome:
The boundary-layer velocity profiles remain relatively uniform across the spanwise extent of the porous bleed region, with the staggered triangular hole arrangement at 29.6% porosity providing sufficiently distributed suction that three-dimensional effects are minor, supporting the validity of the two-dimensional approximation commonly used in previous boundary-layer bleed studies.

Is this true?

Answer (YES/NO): NO